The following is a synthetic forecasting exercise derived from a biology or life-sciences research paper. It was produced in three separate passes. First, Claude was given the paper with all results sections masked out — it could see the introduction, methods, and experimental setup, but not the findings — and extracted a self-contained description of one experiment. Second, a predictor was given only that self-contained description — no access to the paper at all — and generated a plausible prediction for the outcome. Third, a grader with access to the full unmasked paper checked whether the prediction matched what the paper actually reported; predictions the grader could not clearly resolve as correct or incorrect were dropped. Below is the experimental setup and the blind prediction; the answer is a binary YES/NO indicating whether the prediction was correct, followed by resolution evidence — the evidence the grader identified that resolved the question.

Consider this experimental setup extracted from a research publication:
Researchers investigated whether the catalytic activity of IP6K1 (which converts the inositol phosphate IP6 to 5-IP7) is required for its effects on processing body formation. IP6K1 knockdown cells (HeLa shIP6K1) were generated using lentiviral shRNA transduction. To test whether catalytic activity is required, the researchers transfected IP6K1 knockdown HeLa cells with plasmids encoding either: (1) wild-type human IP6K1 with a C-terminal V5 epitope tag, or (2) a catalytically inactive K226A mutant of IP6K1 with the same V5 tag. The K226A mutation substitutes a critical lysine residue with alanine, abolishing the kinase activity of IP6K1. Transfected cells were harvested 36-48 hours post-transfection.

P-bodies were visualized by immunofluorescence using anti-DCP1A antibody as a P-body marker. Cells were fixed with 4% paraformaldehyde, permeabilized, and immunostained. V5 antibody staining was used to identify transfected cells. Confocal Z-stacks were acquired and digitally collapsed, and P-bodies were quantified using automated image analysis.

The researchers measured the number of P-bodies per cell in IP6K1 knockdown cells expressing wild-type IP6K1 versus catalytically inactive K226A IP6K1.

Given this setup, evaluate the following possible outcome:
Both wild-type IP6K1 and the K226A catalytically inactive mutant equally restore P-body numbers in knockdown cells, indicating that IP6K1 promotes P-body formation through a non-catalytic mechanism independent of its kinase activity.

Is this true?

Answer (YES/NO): NO